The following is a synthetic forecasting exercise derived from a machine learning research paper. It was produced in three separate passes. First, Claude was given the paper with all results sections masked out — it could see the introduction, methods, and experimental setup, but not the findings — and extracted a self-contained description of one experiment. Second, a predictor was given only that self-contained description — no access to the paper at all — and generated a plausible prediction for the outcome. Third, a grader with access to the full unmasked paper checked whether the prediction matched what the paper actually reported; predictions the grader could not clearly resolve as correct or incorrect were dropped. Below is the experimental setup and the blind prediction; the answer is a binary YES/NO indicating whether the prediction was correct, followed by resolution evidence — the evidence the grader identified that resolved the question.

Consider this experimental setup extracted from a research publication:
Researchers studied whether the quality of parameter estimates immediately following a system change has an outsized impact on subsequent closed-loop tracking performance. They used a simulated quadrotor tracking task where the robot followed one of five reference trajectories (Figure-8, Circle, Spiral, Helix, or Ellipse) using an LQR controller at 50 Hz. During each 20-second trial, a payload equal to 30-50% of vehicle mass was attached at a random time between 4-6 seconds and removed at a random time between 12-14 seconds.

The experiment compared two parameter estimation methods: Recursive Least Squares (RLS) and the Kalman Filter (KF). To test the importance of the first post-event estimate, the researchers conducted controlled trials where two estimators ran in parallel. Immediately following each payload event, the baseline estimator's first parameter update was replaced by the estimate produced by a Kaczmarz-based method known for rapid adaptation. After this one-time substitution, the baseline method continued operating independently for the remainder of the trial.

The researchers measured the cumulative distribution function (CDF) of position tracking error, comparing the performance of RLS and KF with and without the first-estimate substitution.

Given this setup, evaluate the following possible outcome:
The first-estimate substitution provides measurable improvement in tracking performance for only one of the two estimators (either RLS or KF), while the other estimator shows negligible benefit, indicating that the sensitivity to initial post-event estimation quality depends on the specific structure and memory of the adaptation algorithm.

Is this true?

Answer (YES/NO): NO